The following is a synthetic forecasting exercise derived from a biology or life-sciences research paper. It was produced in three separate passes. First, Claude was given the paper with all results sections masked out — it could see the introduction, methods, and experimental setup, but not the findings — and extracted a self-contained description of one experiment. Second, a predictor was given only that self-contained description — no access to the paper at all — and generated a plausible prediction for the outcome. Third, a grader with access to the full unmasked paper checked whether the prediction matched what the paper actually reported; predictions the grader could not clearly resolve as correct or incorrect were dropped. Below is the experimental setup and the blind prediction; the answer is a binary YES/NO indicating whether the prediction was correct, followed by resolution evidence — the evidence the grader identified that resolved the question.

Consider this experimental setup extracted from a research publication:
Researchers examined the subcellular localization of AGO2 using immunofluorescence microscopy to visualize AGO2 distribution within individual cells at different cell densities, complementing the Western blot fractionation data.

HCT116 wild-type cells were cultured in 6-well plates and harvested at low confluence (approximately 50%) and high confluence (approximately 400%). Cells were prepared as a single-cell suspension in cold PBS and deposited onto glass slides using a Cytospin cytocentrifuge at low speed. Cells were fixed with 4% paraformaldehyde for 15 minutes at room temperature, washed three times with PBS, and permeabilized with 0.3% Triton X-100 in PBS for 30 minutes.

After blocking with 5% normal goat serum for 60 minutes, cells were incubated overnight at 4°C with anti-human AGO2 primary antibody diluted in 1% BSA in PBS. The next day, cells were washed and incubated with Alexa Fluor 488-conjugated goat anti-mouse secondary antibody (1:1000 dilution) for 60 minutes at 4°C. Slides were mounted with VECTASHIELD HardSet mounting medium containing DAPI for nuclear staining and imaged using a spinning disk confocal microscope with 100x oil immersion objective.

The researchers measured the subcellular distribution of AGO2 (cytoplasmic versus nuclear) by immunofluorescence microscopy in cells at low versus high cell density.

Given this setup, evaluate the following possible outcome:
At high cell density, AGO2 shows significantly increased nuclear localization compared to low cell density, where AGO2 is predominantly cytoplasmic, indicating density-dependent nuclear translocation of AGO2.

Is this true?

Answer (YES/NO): YES